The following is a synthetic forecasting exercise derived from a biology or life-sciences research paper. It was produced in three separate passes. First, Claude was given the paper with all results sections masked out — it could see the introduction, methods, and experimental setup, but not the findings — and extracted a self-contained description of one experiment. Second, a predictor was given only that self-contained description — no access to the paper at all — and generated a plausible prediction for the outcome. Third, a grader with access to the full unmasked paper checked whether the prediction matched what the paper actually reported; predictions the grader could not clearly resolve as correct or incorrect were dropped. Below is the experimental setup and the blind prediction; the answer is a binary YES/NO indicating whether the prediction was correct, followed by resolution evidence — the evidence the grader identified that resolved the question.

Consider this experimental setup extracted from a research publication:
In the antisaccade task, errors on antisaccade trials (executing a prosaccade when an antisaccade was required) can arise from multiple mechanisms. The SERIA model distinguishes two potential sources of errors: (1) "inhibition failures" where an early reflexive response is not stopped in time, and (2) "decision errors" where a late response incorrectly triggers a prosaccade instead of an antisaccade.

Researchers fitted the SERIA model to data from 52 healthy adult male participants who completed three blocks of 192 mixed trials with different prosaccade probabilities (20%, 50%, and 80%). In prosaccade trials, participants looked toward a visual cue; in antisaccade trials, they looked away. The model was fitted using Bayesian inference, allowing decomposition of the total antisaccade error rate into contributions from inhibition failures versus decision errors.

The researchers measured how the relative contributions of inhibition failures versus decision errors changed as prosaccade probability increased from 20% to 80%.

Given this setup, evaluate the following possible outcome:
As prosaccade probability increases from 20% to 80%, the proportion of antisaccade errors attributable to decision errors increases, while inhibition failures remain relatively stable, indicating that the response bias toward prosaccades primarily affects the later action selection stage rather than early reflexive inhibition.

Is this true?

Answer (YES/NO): NO